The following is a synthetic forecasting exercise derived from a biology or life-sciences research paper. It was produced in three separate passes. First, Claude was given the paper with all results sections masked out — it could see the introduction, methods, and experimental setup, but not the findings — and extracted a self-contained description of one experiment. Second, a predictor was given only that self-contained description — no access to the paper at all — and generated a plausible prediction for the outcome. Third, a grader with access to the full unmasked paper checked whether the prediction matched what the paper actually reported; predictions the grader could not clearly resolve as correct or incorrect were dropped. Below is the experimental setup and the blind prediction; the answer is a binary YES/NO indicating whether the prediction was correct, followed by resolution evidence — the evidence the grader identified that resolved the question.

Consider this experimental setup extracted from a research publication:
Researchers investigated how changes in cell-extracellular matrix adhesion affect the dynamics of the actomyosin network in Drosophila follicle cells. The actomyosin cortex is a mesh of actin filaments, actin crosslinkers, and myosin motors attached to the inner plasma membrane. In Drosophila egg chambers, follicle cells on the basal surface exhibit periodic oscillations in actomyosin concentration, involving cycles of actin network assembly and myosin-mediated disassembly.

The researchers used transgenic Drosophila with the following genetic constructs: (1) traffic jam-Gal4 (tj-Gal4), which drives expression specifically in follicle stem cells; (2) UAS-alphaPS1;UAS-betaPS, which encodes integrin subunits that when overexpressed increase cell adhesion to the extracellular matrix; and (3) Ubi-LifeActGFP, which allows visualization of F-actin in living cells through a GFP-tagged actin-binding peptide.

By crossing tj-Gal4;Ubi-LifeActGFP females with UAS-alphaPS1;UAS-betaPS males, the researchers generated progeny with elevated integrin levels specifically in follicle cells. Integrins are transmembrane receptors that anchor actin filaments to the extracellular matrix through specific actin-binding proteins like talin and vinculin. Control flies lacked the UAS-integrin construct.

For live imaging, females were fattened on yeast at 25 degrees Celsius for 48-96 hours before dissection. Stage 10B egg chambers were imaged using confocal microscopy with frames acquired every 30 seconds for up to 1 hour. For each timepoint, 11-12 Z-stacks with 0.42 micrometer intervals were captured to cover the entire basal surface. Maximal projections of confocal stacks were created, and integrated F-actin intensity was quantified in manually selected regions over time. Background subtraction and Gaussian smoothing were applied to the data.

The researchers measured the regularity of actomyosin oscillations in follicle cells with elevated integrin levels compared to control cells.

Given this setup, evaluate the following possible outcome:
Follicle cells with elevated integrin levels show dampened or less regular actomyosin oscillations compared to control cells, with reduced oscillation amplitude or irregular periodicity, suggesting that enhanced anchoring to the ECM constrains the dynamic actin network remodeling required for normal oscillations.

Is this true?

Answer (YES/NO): YES